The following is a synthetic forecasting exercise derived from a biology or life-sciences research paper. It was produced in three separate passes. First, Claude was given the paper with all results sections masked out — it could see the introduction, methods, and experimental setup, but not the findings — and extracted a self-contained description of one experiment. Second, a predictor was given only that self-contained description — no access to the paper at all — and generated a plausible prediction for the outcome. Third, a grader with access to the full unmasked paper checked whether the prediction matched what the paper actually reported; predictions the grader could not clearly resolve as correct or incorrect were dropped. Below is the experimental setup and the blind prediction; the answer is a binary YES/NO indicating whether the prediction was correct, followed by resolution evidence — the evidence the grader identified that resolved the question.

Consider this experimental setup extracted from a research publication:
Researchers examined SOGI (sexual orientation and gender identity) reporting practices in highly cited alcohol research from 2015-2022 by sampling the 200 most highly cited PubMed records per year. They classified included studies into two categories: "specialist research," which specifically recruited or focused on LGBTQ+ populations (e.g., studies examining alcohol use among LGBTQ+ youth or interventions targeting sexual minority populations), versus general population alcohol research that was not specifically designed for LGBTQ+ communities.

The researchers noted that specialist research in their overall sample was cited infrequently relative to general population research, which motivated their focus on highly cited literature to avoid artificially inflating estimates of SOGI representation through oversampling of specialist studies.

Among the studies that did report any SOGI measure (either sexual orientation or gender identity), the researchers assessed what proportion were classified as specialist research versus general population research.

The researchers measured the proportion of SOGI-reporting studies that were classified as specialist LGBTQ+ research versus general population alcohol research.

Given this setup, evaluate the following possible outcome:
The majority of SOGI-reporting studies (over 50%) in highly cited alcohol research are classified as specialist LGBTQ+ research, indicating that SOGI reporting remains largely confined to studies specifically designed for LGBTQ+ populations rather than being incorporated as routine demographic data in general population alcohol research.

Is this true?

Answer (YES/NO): NO